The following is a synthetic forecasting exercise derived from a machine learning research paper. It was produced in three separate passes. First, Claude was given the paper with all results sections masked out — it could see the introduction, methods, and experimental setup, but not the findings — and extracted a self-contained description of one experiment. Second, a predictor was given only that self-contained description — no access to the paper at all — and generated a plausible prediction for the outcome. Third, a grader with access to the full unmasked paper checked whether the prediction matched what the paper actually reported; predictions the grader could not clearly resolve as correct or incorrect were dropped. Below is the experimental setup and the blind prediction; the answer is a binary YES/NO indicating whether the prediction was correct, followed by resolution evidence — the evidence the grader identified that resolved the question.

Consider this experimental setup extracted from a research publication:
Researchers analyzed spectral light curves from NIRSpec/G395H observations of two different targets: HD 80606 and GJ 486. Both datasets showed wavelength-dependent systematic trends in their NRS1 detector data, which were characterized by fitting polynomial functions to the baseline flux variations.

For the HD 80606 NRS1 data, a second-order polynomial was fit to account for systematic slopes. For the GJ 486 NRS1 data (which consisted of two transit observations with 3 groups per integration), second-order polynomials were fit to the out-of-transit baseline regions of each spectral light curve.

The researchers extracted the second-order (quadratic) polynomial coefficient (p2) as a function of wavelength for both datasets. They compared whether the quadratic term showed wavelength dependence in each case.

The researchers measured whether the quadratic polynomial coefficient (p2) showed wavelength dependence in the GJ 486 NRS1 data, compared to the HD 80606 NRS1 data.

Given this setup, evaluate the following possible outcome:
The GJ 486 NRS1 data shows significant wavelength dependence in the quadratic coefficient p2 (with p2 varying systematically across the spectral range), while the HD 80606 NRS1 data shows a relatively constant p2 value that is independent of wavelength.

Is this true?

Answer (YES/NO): NO